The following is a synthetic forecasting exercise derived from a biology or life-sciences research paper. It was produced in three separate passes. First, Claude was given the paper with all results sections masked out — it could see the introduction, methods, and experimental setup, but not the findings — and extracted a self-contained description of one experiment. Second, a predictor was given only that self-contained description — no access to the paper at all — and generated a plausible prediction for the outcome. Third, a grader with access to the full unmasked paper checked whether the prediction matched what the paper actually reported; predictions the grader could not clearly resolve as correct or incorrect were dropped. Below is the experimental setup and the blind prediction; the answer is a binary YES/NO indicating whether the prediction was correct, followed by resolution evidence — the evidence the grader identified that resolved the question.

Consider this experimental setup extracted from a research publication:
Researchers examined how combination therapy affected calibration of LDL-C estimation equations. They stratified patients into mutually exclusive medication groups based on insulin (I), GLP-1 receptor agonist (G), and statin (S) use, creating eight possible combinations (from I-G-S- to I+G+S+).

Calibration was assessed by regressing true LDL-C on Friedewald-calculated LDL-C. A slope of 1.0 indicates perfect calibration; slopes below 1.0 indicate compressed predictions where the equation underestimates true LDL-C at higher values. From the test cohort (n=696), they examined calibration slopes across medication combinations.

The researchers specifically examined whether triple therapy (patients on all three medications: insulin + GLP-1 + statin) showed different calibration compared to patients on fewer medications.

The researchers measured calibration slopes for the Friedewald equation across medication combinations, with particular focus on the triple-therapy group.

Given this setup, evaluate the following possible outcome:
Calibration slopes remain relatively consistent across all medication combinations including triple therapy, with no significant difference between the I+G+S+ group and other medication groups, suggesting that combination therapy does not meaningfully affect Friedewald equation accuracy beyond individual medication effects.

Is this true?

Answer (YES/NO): NO